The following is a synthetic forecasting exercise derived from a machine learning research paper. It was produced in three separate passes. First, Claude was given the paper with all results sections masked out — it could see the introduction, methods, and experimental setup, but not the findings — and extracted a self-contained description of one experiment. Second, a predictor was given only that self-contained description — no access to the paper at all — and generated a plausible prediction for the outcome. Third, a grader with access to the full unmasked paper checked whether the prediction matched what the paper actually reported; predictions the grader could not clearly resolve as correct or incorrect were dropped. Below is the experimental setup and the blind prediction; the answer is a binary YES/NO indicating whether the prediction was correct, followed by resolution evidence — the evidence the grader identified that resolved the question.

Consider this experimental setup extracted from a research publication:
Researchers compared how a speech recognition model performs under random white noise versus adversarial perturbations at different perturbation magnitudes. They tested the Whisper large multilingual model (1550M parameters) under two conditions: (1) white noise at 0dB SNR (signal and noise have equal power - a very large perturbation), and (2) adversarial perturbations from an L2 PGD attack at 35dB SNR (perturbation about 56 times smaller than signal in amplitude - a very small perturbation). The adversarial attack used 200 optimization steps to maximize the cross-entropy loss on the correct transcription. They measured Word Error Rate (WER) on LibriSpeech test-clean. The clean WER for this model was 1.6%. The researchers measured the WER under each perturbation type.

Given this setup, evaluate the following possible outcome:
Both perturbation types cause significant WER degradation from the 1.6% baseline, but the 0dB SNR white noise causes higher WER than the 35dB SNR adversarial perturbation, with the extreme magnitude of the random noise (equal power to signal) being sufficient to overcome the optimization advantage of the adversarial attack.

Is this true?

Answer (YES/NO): NO